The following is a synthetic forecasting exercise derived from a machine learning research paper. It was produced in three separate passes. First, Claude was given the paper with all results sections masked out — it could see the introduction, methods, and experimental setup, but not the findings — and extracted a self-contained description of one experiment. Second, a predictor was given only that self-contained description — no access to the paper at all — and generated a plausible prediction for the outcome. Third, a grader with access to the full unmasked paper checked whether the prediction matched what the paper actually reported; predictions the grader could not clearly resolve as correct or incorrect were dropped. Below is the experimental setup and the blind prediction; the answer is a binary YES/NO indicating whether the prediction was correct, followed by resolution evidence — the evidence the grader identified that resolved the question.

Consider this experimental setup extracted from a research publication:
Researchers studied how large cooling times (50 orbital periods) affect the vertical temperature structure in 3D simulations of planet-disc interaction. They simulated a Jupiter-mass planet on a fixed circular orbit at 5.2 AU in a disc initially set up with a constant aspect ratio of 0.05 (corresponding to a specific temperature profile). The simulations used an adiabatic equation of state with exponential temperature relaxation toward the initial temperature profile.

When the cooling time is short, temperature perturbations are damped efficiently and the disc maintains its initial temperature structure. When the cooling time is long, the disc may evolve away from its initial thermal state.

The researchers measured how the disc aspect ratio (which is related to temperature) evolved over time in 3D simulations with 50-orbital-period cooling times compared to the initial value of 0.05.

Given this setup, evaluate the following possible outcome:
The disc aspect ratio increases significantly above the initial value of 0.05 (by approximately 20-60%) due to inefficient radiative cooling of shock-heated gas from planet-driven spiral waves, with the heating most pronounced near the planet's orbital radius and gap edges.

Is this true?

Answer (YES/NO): NO